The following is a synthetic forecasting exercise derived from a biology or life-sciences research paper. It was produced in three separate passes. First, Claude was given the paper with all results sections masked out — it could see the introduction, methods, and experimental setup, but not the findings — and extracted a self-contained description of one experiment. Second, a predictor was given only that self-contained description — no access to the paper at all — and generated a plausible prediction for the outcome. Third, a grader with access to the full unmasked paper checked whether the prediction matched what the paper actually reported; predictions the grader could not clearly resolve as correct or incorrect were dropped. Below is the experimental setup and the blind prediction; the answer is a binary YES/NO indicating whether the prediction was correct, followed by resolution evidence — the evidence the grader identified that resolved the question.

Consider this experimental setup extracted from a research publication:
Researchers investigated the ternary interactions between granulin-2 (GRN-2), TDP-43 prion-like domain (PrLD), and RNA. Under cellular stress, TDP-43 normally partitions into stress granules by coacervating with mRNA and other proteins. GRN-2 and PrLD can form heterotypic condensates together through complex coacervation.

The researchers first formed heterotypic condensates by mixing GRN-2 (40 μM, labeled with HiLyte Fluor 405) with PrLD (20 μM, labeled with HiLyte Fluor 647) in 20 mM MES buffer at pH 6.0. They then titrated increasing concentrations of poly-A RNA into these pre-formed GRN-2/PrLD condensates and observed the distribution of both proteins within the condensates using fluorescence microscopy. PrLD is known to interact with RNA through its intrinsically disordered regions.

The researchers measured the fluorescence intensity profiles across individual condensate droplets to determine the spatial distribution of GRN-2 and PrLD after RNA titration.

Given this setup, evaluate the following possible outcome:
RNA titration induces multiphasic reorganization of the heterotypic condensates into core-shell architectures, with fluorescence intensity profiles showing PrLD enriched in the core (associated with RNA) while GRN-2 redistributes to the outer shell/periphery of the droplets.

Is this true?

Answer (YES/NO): NO